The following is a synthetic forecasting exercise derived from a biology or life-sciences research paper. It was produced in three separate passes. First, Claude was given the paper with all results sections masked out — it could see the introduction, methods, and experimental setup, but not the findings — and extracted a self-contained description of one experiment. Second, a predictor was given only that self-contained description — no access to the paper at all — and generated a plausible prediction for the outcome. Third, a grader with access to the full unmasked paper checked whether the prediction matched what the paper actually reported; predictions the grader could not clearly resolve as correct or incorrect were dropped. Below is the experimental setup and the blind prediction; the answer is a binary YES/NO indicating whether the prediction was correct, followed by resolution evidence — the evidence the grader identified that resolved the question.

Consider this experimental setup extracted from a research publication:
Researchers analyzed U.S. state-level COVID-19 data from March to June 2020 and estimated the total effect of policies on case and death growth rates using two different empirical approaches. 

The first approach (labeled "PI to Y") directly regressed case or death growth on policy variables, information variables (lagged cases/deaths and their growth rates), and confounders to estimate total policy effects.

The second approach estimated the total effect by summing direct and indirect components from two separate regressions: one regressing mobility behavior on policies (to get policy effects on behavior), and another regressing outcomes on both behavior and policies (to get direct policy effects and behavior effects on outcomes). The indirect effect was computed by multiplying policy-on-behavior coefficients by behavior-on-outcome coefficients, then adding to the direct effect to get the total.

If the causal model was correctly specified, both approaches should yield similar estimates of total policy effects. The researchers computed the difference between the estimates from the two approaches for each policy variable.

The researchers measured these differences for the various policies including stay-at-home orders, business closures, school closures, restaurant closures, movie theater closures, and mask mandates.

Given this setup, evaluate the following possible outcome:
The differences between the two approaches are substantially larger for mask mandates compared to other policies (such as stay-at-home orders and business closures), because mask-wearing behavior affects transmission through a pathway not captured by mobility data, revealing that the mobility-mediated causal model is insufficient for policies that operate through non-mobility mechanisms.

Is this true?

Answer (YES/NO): NO